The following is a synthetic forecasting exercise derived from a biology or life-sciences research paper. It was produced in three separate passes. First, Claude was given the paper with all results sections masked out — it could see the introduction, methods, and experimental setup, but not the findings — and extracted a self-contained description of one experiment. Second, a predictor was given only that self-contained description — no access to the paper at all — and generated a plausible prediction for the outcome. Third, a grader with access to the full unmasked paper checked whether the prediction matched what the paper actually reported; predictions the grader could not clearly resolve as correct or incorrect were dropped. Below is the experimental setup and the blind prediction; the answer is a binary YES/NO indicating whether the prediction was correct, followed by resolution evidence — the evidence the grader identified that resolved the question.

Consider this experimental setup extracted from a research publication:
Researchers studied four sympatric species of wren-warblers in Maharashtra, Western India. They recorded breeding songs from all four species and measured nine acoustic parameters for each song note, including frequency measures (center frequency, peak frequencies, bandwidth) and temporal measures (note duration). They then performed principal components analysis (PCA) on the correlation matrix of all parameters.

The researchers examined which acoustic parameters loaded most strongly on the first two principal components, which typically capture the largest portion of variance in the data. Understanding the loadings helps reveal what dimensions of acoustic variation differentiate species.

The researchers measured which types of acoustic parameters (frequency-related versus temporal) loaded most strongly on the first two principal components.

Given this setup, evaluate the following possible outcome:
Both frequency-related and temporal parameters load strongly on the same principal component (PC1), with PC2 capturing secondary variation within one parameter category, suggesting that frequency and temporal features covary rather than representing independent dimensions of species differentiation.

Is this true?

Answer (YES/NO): NO